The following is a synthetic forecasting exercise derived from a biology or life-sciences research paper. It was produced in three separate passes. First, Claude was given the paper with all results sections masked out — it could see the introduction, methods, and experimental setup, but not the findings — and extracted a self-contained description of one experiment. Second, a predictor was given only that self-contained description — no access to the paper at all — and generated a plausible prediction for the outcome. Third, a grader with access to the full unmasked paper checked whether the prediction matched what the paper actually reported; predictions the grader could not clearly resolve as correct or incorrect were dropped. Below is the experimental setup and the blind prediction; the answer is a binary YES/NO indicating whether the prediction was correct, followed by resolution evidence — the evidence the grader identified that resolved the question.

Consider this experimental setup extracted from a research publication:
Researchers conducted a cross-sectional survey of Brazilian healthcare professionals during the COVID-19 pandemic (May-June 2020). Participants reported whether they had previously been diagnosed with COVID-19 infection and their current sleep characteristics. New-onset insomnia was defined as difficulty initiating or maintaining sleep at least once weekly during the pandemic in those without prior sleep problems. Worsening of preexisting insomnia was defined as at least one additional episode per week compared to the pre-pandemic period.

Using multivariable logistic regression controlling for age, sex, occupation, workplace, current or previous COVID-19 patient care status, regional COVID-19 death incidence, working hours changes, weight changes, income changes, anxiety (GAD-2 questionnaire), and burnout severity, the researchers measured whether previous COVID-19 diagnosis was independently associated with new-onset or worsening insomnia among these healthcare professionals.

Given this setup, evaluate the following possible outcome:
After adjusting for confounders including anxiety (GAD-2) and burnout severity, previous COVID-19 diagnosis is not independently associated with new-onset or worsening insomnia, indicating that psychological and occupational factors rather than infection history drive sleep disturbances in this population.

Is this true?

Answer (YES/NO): YES